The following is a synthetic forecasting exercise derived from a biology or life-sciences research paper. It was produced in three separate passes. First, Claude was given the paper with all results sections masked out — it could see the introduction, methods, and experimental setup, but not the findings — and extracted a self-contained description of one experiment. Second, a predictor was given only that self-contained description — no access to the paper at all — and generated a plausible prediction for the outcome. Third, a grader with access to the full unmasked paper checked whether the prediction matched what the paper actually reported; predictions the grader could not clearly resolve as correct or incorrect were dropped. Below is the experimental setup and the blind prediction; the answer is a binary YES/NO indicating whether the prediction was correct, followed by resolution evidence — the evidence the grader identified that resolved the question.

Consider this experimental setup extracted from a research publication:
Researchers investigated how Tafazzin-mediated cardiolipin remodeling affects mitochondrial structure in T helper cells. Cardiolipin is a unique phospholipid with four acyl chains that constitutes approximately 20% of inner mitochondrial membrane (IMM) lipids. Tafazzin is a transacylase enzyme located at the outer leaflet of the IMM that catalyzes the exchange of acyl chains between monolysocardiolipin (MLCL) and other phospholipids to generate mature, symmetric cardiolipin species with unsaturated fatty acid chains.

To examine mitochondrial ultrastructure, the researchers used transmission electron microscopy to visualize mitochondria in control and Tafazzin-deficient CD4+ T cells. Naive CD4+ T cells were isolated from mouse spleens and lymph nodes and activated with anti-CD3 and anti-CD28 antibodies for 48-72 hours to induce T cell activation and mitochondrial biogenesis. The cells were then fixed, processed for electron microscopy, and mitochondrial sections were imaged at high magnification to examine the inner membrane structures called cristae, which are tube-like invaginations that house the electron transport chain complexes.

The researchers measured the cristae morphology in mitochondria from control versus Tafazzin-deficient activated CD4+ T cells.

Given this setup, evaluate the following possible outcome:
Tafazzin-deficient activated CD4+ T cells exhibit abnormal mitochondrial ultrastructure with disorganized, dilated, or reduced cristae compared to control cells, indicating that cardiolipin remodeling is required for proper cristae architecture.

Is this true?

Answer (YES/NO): YES